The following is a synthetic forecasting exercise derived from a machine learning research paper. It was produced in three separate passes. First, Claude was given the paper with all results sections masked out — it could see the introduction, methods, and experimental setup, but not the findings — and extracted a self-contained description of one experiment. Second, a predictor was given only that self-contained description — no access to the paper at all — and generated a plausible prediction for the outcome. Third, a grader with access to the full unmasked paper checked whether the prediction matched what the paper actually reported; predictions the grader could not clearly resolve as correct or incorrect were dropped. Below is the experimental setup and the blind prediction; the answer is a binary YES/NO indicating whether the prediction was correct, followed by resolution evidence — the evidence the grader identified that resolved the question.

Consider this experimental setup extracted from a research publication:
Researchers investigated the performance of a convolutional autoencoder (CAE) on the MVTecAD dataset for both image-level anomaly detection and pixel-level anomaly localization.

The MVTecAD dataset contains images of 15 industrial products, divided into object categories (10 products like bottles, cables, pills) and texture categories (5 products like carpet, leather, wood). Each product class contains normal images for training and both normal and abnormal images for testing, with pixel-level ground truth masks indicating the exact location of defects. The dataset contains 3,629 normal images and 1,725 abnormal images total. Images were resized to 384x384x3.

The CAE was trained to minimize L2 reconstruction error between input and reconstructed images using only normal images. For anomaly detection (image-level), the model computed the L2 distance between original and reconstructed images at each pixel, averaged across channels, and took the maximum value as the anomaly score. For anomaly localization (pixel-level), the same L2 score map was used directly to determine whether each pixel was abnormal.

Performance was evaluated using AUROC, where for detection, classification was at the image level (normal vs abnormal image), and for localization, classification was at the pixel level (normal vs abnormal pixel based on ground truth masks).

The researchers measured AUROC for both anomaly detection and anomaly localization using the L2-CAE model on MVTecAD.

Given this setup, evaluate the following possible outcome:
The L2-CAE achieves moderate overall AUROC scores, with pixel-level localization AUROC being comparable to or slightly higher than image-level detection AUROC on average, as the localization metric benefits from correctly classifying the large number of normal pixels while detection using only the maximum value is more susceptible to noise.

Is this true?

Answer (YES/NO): YES